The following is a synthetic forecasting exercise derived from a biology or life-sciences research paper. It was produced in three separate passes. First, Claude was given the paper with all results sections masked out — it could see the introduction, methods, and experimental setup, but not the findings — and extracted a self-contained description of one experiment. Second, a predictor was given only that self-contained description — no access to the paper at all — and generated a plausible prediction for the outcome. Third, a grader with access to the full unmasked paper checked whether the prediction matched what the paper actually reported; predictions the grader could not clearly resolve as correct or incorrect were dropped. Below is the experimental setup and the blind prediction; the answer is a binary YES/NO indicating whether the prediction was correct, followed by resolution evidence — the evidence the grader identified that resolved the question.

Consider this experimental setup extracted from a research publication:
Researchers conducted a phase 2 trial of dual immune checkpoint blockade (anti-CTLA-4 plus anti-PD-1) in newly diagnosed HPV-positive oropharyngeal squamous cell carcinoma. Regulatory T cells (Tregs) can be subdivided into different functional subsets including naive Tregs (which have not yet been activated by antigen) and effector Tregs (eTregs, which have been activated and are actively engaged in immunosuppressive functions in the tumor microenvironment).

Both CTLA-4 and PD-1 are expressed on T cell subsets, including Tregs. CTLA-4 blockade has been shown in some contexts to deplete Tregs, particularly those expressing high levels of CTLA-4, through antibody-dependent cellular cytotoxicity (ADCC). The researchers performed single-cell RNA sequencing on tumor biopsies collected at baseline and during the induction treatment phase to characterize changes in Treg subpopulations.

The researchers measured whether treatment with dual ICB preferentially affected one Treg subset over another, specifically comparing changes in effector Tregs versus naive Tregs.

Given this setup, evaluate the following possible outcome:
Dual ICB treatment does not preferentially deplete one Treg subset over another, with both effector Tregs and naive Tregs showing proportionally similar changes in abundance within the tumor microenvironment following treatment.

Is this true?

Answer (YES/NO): NO